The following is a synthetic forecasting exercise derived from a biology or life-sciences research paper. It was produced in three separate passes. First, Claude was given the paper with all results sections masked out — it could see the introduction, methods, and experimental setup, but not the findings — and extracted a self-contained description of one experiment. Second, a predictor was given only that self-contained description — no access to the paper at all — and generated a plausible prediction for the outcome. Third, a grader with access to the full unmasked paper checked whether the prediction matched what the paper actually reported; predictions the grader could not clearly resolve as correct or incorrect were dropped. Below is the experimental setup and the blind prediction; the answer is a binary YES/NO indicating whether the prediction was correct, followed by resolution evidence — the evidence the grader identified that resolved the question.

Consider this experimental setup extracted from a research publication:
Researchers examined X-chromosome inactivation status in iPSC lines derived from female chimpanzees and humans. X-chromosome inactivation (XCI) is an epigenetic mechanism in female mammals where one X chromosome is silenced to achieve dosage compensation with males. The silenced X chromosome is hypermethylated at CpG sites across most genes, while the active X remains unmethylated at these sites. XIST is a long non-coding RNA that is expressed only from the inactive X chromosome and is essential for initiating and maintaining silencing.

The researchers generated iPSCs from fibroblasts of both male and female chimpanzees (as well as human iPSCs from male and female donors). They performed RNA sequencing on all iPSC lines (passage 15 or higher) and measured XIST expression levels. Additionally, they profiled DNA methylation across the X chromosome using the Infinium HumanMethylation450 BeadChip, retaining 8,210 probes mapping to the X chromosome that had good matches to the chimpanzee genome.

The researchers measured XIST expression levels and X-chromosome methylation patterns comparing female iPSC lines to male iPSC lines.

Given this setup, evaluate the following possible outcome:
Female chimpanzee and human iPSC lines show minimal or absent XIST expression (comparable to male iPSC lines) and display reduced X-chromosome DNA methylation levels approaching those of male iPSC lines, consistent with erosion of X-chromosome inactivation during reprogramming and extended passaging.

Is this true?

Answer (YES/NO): NO